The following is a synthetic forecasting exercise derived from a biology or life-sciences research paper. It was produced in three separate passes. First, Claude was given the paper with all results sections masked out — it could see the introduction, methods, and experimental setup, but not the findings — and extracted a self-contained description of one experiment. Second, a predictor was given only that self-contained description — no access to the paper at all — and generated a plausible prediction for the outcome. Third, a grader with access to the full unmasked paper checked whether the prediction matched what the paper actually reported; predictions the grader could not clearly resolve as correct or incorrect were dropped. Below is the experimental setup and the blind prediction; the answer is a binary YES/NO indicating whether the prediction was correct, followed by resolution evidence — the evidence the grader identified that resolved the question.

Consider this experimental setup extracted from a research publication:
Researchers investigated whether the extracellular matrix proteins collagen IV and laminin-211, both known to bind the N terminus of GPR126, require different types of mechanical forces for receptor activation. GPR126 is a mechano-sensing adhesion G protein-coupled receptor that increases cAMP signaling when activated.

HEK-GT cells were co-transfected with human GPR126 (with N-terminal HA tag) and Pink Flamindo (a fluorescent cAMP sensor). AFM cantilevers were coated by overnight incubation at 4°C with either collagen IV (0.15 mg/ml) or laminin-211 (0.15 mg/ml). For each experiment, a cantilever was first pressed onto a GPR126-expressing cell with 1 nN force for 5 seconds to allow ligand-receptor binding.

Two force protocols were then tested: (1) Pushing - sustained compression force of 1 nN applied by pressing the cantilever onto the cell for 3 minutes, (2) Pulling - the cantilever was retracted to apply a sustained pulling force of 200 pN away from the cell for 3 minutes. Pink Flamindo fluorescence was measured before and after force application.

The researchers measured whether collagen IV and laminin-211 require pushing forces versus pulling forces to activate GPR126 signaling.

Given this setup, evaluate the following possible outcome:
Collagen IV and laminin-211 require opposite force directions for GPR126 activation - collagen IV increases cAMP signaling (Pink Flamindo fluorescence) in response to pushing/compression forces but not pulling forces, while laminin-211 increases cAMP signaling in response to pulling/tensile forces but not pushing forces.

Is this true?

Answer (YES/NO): YES